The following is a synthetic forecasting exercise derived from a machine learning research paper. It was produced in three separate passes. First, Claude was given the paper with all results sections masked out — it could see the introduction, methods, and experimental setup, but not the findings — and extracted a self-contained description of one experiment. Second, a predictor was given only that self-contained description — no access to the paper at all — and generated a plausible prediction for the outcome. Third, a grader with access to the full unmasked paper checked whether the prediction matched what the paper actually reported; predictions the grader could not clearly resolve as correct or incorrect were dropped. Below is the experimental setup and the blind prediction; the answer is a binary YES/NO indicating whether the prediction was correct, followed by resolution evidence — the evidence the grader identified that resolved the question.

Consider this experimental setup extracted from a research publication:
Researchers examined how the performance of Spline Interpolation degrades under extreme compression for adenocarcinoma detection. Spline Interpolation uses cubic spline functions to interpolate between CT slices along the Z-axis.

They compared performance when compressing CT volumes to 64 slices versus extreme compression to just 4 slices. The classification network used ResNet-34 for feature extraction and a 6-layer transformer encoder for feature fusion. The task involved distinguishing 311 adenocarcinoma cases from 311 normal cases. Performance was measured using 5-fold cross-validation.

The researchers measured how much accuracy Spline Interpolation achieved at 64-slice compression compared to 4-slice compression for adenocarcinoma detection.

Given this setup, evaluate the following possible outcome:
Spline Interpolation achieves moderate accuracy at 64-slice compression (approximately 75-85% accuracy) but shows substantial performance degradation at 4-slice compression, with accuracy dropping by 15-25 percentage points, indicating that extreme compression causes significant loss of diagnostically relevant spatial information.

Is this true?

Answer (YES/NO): NO